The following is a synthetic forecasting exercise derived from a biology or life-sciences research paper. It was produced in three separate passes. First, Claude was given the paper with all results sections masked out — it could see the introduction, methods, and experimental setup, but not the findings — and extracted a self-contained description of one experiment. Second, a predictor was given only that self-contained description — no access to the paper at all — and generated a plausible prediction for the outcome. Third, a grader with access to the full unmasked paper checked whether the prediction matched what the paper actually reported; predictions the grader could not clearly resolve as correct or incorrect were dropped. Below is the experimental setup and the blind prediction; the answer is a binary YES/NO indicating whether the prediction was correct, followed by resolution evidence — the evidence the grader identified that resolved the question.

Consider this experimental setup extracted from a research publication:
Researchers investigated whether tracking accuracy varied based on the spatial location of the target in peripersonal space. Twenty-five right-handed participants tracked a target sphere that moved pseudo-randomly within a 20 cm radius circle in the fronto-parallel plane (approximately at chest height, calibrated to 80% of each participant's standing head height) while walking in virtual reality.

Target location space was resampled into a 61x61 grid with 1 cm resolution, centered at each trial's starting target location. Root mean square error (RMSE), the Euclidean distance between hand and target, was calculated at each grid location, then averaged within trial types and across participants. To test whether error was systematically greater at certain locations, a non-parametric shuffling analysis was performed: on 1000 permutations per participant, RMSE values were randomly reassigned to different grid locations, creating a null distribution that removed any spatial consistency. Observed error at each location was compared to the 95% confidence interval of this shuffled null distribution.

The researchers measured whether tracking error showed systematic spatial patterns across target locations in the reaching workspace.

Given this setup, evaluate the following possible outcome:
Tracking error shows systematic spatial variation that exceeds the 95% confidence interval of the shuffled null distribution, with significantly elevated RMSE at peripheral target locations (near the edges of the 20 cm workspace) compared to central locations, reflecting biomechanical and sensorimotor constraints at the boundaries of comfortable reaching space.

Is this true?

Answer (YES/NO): NO